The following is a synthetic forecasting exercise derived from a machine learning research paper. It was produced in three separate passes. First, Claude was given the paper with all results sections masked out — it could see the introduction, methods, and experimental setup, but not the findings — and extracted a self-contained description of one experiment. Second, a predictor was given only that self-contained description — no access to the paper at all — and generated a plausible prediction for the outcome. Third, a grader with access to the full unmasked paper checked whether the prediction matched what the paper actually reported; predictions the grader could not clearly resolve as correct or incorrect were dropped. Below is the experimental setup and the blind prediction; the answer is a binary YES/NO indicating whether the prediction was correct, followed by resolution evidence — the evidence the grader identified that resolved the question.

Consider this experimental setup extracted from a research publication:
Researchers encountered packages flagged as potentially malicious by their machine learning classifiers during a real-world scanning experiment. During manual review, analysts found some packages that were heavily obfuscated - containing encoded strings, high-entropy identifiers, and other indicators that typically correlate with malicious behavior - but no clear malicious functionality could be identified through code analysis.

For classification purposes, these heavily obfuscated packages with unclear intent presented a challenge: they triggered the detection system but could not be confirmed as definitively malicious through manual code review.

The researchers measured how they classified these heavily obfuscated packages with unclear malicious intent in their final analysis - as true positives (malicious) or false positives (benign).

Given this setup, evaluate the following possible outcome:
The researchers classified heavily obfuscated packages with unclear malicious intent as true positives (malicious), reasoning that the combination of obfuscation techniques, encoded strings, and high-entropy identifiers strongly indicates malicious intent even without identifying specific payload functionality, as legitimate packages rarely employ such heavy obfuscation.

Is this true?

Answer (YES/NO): NO